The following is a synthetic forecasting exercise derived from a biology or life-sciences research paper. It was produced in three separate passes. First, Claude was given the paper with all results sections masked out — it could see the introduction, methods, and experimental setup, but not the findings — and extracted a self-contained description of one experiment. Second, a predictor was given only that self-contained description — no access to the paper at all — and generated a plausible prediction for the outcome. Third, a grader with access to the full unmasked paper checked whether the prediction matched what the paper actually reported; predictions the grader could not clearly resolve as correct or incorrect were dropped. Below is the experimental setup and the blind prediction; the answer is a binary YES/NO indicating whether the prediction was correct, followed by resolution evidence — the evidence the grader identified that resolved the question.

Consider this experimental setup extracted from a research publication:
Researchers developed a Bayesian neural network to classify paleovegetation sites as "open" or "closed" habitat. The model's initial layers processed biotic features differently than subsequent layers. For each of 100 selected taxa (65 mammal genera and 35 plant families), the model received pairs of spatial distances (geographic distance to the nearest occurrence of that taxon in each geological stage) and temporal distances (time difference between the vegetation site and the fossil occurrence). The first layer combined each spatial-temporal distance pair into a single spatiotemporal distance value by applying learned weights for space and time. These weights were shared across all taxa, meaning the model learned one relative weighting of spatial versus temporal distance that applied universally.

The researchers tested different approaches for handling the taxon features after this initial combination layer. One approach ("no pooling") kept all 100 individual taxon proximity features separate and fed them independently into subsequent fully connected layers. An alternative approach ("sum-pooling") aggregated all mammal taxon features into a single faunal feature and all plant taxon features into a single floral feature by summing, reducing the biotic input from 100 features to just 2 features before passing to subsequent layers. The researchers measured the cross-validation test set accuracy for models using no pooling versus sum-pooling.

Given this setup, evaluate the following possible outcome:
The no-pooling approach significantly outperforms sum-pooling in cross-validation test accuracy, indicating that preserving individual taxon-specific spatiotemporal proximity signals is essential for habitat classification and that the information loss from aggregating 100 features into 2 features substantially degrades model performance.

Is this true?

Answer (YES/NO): NO